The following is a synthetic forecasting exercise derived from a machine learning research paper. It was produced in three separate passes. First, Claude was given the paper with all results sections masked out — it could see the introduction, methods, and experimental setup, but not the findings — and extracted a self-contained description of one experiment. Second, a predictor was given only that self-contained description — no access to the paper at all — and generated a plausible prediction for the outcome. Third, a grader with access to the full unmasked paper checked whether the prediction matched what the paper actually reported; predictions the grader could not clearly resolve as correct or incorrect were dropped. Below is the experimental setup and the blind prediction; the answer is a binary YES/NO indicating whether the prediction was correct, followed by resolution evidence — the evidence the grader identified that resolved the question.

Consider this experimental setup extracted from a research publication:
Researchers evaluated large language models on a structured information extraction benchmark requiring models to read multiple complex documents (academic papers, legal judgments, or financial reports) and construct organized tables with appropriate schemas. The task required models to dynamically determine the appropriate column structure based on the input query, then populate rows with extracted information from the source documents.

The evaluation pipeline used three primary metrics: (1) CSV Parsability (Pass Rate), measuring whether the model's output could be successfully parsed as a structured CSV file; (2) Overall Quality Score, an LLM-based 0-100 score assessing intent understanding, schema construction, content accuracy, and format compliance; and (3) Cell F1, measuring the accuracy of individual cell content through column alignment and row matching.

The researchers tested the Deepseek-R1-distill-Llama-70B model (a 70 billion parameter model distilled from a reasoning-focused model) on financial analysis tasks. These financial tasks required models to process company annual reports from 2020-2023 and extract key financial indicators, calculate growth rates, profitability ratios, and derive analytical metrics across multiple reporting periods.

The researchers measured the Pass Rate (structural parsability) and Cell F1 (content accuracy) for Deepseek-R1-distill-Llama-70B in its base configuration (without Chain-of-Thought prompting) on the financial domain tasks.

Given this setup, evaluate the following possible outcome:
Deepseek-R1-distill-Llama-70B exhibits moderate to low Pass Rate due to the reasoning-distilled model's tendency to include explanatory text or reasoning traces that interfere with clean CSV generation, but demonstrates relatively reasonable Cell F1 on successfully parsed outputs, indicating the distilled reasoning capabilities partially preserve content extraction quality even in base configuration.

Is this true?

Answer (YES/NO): NO